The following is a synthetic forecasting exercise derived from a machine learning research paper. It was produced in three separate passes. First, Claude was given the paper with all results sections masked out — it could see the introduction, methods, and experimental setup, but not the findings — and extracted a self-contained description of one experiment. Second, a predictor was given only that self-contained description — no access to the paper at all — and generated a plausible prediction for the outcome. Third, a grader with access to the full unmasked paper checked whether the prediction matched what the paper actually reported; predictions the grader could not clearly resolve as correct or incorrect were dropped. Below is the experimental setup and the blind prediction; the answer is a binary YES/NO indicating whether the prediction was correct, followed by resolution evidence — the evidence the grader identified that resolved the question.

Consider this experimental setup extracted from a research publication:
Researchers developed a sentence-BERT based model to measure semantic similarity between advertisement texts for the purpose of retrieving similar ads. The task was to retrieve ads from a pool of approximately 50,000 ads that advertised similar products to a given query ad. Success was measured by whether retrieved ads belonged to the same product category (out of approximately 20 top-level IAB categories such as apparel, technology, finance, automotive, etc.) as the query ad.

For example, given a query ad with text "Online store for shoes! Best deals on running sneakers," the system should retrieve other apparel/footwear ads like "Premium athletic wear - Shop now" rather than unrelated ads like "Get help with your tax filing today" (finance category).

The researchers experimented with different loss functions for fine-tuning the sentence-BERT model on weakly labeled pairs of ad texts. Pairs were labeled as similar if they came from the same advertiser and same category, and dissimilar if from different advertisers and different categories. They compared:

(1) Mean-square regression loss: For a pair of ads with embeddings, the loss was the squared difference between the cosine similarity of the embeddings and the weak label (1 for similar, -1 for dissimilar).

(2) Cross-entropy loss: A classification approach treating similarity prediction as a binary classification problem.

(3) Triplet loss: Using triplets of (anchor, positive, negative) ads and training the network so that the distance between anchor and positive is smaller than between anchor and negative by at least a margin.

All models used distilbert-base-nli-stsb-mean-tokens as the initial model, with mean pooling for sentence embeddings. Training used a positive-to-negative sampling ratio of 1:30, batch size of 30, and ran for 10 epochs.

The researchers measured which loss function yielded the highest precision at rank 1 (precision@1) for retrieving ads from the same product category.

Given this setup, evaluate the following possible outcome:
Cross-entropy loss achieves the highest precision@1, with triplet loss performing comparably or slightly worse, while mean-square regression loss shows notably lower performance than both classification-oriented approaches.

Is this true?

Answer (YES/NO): NO